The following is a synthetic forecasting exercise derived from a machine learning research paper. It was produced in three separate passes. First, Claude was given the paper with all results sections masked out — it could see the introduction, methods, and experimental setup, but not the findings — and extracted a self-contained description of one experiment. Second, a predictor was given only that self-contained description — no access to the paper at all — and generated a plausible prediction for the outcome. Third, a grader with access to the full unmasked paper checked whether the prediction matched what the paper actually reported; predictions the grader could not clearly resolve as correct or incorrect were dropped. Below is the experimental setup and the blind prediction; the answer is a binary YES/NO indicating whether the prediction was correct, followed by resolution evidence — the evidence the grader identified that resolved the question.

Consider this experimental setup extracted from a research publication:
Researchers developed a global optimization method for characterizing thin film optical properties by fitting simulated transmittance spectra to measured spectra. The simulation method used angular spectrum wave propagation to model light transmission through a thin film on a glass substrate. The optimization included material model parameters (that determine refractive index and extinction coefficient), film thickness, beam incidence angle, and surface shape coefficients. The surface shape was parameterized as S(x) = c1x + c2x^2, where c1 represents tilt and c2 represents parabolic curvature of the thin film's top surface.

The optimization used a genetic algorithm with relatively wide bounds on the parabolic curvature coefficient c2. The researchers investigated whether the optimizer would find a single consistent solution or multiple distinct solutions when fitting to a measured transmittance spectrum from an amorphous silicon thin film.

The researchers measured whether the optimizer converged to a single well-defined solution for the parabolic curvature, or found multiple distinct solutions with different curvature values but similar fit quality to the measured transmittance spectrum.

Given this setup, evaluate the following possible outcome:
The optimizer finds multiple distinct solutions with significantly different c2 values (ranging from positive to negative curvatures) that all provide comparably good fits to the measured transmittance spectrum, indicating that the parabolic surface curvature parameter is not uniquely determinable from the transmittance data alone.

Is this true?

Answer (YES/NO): YES